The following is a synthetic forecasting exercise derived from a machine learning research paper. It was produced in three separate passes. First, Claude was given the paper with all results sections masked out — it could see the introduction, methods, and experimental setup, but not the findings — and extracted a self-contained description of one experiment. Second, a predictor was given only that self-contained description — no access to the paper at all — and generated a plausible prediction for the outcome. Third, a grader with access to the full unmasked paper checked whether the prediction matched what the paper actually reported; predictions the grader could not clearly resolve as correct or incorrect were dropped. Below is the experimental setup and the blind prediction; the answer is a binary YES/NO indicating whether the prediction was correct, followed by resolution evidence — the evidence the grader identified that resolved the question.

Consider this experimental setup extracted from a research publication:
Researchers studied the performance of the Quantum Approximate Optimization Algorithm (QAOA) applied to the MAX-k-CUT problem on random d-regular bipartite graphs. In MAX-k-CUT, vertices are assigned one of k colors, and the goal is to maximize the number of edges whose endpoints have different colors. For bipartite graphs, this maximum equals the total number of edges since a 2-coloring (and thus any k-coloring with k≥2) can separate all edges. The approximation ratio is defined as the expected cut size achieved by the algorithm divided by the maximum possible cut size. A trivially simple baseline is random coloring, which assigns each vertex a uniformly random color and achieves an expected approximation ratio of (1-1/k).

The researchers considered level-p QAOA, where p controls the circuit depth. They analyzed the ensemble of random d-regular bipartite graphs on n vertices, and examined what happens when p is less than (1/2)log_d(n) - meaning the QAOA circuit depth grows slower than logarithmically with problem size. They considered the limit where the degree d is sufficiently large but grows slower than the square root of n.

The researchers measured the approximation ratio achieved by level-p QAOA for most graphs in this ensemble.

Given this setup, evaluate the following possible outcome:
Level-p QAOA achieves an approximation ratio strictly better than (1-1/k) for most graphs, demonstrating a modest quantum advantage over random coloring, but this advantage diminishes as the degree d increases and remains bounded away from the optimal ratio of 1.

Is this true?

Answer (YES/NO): NO